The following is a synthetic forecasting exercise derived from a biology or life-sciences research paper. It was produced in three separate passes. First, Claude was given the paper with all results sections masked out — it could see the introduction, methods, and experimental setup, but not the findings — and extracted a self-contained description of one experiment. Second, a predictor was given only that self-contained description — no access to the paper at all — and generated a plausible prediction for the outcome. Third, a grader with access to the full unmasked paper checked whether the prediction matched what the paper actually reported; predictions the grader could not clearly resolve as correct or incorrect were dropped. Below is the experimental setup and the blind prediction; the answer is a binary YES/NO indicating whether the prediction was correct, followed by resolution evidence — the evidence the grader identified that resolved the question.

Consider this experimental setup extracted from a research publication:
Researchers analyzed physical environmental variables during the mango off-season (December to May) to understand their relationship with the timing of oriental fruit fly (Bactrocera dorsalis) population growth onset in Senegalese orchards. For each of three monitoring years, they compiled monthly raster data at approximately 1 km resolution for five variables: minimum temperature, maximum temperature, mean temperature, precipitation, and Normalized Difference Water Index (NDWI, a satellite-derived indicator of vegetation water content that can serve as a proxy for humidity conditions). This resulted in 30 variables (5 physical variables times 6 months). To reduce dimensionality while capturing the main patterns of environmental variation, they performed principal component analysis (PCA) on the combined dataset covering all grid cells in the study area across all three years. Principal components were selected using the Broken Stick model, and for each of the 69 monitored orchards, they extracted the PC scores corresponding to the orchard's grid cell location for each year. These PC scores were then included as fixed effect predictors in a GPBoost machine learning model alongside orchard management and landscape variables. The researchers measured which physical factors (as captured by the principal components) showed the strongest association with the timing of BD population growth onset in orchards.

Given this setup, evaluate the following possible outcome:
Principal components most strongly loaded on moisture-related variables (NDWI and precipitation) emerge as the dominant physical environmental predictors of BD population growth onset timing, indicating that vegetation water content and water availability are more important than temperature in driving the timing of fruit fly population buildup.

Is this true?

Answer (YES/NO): YES